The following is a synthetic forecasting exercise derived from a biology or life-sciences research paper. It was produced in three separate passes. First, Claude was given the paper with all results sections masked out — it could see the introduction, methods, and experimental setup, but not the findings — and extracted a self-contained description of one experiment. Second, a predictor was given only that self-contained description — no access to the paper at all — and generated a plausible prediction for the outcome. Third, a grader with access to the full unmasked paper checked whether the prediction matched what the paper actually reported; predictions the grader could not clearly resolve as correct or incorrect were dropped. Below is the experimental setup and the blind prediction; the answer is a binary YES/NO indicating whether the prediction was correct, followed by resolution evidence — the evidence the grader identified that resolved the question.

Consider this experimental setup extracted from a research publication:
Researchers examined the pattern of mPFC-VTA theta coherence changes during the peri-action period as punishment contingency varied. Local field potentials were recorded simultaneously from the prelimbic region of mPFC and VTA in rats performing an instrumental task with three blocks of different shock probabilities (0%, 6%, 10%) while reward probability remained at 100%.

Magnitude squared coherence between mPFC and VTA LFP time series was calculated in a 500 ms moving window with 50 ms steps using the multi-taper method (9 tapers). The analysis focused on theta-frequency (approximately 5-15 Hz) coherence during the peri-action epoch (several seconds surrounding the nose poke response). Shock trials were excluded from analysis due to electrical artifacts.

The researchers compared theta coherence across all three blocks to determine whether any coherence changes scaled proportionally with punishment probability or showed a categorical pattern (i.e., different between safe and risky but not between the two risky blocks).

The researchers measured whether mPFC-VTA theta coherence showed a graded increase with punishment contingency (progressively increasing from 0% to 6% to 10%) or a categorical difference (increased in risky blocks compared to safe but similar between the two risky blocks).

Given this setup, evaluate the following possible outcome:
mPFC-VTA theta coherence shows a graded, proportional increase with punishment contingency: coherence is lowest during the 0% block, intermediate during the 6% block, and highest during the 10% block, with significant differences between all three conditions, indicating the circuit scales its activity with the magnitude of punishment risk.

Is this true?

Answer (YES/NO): NO